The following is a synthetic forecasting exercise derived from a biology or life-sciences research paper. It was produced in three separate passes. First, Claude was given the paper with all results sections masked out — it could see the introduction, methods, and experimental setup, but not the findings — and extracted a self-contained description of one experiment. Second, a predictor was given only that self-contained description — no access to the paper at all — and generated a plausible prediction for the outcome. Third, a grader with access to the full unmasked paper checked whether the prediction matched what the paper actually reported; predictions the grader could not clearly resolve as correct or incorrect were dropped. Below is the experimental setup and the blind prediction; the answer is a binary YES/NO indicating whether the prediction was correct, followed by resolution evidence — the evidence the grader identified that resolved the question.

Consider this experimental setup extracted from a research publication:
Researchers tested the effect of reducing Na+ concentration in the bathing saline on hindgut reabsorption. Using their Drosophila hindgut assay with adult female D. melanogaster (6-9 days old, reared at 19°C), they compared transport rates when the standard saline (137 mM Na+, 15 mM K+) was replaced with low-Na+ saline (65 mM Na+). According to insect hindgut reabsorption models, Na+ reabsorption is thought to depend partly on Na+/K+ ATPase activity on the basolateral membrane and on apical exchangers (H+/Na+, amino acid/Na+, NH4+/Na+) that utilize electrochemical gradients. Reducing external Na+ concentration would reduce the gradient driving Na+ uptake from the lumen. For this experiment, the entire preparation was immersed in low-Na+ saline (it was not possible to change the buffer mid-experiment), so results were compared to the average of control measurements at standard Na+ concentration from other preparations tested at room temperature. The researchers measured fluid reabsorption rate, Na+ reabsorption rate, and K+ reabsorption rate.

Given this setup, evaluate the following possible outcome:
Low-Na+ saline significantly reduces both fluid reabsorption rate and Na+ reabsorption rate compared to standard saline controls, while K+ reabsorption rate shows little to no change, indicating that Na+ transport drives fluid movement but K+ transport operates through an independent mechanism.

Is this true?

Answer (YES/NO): NO